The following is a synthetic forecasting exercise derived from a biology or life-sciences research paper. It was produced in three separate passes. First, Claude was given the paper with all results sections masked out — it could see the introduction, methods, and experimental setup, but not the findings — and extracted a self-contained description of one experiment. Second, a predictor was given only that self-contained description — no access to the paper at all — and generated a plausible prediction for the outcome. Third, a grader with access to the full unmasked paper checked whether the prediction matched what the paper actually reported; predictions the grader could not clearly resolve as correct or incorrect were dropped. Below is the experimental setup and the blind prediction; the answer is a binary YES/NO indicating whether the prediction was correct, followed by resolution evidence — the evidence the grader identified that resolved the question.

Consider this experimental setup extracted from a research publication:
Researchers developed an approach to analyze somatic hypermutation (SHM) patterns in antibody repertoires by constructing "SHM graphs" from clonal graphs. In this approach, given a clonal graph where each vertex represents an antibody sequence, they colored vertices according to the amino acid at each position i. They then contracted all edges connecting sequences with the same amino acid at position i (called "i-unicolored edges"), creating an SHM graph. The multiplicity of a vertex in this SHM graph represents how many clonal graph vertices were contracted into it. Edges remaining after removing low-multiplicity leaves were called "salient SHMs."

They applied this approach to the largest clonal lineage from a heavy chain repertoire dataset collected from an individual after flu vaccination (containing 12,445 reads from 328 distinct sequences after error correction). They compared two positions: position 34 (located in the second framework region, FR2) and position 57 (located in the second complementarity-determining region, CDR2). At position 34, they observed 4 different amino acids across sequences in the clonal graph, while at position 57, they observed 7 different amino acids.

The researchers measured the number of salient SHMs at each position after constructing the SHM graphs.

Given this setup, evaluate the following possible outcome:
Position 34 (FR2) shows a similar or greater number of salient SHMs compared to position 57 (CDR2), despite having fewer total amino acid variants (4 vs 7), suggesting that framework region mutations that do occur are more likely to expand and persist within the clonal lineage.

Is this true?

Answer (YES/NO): NO